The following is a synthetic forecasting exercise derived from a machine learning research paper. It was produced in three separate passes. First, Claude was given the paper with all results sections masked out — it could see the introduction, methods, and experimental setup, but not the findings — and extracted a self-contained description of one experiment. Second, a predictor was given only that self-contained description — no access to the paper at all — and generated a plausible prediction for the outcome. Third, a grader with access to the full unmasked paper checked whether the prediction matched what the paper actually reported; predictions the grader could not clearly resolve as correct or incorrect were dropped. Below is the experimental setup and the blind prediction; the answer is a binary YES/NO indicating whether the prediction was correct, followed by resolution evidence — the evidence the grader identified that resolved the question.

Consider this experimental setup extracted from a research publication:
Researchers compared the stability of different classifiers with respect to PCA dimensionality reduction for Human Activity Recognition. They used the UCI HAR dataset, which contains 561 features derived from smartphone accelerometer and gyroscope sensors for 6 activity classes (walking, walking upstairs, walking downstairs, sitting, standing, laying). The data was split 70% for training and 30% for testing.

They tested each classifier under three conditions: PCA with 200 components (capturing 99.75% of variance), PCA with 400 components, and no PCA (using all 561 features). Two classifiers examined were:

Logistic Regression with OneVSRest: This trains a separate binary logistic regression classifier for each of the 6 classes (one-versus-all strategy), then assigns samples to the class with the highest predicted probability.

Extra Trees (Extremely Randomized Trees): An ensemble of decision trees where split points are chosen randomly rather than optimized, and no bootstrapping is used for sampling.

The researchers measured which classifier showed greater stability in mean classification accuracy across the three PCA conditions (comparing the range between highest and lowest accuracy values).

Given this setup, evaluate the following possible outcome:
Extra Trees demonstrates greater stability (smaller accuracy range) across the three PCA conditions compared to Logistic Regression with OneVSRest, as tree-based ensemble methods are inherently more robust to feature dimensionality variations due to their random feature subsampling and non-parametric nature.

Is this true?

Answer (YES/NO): NO